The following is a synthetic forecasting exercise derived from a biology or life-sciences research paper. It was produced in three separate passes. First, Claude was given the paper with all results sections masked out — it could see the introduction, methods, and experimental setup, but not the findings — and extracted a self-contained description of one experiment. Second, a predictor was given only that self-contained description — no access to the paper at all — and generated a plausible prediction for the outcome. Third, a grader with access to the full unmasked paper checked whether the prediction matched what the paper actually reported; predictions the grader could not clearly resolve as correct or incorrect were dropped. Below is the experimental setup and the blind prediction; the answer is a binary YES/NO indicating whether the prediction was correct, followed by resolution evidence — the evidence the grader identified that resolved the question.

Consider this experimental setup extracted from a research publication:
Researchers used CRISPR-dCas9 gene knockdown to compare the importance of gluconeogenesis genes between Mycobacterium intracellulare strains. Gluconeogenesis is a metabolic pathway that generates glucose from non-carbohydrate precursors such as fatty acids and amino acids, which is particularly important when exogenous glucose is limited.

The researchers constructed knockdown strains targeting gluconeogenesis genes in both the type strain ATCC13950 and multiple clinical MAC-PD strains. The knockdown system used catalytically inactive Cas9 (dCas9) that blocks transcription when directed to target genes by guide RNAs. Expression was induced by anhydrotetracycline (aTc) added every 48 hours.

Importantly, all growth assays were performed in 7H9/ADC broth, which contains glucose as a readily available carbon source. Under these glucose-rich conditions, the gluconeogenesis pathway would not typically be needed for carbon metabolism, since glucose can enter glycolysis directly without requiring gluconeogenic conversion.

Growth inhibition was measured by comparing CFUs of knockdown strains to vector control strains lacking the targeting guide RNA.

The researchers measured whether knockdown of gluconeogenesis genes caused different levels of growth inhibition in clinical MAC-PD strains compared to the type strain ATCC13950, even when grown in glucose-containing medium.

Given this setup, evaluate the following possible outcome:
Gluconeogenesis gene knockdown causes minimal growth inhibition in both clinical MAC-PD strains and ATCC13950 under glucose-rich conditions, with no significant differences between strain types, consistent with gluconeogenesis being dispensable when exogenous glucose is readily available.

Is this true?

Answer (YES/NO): NO